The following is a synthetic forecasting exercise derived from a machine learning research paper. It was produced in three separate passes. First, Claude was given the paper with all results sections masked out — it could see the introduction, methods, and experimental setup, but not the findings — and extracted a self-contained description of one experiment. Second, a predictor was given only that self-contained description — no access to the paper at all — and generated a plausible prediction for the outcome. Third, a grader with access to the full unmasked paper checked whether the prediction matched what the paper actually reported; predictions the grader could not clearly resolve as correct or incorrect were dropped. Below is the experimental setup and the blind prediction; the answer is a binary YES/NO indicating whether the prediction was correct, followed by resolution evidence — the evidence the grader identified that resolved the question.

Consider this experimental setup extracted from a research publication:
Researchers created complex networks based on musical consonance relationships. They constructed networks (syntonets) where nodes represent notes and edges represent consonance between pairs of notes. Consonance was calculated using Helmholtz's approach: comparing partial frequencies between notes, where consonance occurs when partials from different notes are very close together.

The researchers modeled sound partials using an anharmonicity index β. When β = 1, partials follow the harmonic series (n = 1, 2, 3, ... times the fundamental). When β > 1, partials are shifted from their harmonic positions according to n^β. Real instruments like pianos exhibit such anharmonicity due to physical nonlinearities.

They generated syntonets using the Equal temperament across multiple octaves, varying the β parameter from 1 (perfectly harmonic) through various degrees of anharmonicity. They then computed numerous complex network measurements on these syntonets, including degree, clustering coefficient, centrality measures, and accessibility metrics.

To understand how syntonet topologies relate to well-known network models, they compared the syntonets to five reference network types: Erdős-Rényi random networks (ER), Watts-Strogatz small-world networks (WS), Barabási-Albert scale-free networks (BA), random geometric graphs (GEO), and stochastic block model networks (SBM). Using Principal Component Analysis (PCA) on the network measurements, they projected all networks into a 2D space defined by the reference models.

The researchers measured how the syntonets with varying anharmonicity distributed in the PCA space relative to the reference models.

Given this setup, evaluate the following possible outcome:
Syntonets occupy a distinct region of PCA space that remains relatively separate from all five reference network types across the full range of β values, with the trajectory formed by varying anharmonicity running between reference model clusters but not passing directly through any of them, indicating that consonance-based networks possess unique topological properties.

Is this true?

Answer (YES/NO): NO